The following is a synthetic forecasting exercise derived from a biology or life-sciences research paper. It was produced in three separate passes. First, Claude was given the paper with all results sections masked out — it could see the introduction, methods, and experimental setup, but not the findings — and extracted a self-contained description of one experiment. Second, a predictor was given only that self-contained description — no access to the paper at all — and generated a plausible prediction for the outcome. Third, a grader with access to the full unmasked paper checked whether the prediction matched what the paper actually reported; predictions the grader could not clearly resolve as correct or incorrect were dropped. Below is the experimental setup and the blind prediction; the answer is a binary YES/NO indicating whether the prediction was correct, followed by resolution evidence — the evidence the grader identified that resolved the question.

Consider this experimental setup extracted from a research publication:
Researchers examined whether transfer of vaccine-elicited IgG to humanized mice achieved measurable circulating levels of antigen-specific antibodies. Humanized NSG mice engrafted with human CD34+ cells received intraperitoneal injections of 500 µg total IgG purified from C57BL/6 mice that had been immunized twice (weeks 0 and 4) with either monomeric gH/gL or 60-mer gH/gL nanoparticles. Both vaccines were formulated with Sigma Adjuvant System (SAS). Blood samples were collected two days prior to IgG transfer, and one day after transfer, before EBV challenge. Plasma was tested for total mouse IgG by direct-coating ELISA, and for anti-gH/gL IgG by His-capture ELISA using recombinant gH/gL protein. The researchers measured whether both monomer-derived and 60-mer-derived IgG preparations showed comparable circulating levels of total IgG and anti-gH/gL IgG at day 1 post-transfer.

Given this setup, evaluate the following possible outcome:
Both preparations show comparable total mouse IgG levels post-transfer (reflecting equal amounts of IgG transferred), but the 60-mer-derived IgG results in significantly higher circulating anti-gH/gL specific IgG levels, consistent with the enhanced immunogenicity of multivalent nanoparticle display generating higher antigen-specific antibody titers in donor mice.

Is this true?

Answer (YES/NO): YES